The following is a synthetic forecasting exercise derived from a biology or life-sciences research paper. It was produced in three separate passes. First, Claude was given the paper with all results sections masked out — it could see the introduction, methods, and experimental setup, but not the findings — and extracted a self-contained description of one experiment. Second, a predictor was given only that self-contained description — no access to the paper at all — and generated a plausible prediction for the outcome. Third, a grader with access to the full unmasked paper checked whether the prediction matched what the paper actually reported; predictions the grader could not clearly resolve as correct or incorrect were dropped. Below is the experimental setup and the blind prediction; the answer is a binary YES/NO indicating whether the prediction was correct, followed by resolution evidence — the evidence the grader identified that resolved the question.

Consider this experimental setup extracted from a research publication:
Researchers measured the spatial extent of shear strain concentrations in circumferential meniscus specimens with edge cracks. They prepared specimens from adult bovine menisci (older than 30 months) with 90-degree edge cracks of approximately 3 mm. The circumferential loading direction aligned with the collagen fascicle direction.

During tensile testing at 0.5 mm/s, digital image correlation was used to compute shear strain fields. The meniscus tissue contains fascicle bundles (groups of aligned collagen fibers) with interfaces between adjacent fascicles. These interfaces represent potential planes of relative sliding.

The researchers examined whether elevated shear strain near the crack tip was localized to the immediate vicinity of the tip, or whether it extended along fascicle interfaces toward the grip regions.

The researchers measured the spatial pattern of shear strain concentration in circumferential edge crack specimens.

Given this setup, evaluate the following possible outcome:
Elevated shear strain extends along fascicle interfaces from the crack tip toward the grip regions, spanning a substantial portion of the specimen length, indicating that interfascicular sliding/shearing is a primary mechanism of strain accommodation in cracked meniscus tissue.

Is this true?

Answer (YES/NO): YES